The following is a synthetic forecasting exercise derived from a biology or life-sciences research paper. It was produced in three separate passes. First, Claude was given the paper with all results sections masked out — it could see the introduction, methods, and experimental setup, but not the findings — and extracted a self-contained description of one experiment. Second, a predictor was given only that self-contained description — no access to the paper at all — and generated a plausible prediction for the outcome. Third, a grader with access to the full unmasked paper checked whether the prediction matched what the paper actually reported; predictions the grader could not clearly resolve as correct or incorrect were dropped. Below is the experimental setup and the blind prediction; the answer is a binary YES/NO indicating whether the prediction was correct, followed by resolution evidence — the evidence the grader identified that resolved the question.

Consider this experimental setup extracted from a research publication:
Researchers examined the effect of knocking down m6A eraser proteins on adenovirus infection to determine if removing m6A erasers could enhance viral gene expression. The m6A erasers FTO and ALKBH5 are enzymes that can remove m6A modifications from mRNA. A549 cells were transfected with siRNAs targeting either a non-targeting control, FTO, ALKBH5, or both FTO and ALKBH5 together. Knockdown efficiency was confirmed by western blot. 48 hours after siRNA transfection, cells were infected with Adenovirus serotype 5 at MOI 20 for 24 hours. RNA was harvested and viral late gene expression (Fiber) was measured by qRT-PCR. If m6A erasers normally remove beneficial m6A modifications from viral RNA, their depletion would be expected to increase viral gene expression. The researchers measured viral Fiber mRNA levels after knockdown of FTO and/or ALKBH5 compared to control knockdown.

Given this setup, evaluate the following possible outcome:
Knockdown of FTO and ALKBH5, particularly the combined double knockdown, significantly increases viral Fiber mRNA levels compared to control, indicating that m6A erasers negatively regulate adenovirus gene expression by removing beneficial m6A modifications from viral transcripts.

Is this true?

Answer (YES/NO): NO